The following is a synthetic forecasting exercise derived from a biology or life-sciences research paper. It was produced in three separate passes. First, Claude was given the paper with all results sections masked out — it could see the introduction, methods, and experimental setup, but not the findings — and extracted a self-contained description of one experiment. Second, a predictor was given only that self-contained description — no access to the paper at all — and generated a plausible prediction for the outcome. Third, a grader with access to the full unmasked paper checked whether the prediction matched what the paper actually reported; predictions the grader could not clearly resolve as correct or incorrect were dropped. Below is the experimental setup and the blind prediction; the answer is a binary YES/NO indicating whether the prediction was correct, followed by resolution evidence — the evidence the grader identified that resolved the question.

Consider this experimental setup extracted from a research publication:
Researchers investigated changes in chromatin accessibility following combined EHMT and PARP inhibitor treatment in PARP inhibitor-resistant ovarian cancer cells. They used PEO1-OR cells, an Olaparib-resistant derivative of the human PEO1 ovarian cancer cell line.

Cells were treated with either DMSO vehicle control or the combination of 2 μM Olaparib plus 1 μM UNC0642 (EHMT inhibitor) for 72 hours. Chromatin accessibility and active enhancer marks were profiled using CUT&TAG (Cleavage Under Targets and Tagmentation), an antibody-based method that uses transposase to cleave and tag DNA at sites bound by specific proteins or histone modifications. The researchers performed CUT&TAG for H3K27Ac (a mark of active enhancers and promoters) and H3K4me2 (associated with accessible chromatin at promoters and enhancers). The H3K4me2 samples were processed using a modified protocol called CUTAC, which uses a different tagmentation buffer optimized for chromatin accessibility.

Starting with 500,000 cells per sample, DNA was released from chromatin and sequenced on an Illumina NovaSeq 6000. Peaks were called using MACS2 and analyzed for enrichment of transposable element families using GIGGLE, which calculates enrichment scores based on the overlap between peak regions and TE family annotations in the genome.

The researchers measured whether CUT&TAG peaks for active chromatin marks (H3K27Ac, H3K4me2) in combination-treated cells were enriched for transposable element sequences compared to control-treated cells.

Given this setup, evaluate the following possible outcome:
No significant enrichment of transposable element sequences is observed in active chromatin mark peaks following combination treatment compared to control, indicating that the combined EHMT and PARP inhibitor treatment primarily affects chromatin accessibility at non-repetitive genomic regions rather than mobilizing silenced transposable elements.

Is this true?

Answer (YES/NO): NO